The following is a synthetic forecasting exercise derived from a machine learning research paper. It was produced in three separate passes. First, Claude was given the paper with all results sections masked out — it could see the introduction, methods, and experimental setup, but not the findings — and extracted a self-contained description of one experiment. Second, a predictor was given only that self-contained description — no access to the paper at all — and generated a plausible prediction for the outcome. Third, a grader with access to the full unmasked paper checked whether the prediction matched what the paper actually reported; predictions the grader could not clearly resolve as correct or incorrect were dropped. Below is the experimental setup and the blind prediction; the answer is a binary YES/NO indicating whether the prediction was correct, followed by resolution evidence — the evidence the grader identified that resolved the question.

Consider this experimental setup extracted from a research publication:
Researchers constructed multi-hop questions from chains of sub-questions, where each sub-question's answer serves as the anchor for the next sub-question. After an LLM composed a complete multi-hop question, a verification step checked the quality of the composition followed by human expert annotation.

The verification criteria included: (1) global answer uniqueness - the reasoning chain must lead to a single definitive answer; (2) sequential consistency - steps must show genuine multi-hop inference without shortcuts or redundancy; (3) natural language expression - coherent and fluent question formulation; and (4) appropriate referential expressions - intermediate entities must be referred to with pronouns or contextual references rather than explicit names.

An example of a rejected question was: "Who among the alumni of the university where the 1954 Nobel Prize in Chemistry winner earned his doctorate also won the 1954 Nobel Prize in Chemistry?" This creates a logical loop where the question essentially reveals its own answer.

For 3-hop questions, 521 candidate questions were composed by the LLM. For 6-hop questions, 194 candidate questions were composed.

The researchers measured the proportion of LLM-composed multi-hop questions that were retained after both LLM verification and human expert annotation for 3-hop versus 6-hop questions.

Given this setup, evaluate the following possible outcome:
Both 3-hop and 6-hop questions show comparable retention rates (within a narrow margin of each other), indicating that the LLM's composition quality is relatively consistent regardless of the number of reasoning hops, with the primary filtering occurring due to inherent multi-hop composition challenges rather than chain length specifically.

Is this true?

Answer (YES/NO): YES